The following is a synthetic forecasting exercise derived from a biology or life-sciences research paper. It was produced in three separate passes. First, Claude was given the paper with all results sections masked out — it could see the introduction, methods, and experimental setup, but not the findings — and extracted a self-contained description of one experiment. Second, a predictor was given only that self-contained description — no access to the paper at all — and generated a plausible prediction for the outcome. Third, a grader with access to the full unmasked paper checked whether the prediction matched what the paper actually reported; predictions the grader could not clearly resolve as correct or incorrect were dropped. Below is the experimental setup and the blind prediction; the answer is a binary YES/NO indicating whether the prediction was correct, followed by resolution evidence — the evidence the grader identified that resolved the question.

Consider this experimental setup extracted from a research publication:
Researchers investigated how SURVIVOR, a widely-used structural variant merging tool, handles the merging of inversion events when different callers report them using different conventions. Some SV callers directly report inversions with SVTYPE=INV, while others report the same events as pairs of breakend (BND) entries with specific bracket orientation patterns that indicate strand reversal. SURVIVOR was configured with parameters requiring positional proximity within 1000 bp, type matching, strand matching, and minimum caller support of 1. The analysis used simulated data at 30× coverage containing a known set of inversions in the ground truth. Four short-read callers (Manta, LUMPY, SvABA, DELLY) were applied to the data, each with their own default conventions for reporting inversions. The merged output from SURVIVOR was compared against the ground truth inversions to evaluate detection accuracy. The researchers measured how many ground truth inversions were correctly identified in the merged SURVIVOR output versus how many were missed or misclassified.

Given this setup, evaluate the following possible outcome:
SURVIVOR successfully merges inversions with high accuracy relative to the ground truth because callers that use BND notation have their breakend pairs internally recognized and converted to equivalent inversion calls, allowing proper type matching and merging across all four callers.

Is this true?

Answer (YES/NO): NO